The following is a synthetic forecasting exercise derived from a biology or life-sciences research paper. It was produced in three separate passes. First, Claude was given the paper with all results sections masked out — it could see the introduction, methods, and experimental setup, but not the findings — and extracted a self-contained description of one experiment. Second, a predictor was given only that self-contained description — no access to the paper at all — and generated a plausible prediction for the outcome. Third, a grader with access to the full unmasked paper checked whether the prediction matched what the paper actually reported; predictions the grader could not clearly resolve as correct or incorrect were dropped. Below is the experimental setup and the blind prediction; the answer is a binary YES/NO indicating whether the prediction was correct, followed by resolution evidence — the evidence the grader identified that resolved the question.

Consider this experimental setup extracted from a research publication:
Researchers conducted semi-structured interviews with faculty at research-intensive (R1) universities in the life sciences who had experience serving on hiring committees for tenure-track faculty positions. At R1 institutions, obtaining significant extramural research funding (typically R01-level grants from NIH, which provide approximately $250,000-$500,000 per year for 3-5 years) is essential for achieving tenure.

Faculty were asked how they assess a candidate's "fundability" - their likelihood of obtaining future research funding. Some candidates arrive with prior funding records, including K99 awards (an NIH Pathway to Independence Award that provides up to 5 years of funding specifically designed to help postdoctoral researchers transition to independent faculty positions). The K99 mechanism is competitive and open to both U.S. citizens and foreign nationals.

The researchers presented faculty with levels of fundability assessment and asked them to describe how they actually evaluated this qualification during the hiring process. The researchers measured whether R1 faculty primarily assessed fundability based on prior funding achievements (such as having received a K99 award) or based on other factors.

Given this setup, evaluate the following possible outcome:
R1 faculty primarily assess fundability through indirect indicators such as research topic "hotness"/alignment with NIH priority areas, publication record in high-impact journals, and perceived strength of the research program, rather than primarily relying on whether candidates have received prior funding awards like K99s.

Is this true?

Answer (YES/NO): NO